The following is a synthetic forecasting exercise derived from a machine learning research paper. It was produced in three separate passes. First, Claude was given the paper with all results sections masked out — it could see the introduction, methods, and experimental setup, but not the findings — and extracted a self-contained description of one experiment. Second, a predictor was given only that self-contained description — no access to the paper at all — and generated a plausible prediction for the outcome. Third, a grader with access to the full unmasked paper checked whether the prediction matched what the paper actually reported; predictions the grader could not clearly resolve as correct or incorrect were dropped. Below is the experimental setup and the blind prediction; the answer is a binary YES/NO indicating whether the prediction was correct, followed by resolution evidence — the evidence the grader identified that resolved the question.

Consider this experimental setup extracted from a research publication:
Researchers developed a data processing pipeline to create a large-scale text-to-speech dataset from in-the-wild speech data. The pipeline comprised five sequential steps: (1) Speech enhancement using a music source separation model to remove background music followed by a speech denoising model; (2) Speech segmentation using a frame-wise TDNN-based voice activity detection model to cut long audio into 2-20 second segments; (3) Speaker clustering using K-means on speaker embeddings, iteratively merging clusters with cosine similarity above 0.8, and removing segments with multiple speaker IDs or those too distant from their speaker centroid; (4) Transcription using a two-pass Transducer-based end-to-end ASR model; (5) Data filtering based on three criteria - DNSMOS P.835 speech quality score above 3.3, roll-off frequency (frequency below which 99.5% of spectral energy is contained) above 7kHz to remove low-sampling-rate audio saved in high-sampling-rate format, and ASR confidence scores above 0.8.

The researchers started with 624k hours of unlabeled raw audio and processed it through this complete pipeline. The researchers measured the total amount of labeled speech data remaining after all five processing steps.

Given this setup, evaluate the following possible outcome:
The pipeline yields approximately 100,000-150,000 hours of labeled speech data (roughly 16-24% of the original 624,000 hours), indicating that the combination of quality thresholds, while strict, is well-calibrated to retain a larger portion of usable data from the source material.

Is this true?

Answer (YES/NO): NO